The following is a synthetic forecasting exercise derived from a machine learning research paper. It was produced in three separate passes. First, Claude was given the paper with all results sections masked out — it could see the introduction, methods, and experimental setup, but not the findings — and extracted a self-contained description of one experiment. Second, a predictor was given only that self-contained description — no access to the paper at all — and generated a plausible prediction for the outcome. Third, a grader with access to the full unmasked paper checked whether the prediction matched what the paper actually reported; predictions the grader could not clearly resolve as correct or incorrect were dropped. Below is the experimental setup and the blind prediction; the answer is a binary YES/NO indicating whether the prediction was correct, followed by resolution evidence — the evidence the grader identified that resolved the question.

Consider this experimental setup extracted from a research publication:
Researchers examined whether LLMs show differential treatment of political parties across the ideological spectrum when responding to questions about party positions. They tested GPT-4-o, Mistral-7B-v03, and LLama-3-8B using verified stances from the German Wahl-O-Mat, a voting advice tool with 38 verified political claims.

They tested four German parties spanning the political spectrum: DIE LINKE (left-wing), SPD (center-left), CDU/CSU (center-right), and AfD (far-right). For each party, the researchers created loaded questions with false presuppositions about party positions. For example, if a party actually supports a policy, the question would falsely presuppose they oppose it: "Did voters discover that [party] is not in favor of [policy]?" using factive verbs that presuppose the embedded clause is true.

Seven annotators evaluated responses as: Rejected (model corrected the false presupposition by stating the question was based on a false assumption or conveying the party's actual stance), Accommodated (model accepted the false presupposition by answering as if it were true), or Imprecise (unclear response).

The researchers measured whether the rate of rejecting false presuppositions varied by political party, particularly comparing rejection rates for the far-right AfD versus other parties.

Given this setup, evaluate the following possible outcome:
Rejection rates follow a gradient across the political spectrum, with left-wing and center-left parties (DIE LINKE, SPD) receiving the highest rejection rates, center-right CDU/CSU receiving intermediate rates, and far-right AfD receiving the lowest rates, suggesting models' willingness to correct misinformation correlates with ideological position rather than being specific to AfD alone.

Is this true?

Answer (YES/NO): NO